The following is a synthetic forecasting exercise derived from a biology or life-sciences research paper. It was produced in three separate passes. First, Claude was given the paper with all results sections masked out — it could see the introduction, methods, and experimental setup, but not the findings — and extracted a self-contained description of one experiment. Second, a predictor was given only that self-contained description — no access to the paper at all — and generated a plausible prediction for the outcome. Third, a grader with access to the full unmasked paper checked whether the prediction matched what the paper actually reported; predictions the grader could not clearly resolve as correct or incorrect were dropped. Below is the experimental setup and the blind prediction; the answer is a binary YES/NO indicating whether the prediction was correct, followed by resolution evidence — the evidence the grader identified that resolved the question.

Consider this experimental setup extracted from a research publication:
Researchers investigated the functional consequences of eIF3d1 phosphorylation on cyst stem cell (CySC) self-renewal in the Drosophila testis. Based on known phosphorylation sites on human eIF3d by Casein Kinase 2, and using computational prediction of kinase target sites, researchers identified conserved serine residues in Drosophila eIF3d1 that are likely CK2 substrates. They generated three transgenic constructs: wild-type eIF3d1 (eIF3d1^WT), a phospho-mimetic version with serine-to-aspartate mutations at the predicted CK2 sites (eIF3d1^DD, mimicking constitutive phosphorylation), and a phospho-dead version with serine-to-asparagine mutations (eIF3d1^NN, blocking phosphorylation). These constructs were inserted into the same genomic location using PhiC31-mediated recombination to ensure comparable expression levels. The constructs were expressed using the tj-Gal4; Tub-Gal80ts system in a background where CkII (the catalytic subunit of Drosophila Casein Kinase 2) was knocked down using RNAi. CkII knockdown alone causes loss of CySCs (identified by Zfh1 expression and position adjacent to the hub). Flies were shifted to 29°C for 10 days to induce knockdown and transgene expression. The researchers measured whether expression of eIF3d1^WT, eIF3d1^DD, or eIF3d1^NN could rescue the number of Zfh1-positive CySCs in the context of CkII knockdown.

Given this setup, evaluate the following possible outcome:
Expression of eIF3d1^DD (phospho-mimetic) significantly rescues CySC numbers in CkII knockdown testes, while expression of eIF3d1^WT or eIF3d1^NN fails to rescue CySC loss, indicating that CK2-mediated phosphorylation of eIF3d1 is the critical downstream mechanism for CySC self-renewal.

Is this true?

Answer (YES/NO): NO